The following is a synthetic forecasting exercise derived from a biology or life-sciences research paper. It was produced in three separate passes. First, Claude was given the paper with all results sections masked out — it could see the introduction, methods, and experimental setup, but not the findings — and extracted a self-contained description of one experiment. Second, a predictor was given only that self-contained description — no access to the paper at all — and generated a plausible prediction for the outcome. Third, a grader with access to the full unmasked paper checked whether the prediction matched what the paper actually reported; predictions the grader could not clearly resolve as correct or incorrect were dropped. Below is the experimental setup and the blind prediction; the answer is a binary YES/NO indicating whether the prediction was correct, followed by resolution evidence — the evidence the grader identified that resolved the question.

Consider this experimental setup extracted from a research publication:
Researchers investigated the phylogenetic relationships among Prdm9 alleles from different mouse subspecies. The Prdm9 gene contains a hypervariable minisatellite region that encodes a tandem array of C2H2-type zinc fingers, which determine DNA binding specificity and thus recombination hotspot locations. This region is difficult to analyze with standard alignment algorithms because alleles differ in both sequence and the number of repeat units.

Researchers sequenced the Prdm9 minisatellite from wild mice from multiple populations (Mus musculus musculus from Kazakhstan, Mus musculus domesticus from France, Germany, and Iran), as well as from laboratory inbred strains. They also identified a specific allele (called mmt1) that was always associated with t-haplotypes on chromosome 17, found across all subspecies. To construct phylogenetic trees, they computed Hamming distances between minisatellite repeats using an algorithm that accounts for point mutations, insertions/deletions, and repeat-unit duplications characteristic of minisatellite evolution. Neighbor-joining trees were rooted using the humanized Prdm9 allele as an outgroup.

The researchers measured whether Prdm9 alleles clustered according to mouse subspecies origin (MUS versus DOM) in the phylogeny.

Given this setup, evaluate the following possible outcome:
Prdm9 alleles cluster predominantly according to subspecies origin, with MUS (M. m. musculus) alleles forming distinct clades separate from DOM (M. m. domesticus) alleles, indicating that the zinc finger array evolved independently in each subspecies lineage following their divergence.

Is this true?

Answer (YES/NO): YES